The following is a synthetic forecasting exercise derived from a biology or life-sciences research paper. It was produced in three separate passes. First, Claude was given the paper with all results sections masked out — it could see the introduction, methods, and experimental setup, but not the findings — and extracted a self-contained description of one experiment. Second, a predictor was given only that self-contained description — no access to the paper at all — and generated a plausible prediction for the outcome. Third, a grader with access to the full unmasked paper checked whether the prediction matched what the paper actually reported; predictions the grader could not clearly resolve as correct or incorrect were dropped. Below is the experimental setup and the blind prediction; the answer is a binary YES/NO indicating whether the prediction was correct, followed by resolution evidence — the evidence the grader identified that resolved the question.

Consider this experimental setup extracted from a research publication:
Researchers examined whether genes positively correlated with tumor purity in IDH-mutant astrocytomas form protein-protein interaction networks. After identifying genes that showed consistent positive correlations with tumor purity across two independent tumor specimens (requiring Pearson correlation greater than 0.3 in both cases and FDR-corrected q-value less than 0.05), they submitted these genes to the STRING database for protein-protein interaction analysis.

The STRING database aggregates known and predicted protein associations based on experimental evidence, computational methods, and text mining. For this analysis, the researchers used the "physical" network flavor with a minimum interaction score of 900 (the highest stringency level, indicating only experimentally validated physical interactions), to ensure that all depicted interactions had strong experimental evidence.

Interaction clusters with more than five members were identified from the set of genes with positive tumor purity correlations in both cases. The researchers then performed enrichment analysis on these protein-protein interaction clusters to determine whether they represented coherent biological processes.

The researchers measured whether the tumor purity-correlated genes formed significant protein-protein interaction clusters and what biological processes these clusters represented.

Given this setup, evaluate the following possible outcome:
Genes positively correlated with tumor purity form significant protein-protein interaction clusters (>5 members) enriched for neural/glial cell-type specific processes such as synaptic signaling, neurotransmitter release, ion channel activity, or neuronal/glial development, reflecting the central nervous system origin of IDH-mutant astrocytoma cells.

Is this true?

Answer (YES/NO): NO